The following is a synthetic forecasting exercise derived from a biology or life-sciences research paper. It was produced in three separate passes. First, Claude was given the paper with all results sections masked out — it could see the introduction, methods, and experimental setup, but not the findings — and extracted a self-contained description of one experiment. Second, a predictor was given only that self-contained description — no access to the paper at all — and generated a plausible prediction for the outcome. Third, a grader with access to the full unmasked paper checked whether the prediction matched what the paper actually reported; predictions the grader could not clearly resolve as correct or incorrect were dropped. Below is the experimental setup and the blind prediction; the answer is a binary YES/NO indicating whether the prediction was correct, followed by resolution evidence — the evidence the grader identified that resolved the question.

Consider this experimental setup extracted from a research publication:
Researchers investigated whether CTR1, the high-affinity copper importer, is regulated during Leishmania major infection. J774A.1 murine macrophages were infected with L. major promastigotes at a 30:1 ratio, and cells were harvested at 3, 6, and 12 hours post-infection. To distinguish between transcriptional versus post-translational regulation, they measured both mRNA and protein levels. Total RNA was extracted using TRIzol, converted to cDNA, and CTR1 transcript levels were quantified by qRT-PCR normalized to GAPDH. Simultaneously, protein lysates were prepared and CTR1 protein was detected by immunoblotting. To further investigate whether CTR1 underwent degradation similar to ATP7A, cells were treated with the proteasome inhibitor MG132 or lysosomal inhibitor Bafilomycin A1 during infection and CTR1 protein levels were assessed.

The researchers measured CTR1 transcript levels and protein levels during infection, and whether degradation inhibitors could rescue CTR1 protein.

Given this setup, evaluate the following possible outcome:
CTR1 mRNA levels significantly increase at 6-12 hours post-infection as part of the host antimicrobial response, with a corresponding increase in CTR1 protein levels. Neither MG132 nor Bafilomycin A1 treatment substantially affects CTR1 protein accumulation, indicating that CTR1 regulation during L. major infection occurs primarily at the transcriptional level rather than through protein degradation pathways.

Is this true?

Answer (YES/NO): NO